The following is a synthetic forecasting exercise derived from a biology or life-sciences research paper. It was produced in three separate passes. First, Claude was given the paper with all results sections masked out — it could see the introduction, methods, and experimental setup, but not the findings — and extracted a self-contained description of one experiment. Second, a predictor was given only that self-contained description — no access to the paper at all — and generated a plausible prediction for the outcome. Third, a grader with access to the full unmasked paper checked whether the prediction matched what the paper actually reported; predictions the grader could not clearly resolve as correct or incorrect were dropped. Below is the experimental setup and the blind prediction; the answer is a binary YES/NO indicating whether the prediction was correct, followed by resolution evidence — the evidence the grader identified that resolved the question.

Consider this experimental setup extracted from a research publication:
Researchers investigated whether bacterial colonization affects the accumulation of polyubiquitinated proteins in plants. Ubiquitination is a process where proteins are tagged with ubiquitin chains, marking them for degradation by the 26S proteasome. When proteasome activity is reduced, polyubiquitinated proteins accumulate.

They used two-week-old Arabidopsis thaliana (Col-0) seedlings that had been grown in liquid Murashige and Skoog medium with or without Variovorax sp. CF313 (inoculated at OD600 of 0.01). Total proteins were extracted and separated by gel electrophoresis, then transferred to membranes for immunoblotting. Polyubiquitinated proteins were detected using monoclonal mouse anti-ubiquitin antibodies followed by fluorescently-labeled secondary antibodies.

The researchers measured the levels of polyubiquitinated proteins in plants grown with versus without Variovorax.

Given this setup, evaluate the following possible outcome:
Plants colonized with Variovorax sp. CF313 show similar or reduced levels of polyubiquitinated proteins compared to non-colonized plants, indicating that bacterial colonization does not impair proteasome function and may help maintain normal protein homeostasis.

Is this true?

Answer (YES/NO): NO